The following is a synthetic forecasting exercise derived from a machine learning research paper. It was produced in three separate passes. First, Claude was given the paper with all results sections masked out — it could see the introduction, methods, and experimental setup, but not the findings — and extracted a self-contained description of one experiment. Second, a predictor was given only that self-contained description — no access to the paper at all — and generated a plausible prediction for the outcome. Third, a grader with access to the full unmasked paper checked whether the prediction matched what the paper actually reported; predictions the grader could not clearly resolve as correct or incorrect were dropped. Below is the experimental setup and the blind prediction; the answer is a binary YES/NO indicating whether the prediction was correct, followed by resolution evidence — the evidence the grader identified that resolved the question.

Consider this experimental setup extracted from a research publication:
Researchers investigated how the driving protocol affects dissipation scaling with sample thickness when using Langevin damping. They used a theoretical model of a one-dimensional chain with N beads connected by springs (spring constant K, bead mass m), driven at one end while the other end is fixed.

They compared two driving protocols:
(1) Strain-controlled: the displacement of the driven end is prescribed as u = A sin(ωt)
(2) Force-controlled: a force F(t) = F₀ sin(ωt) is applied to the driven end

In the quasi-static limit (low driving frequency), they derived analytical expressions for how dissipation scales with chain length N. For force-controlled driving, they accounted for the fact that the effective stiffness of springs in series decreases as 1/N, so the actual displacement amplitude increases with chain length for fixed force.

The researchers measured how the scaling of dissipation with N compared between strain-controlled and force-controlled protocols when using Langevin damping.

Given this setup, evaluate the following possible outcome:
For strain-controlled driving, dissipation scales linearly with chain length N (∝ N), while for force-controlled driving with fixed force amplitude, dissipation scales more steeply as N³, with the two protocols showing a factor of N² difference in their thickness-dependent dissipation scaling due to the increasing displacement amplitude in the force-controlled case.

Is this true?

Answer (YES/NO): YES